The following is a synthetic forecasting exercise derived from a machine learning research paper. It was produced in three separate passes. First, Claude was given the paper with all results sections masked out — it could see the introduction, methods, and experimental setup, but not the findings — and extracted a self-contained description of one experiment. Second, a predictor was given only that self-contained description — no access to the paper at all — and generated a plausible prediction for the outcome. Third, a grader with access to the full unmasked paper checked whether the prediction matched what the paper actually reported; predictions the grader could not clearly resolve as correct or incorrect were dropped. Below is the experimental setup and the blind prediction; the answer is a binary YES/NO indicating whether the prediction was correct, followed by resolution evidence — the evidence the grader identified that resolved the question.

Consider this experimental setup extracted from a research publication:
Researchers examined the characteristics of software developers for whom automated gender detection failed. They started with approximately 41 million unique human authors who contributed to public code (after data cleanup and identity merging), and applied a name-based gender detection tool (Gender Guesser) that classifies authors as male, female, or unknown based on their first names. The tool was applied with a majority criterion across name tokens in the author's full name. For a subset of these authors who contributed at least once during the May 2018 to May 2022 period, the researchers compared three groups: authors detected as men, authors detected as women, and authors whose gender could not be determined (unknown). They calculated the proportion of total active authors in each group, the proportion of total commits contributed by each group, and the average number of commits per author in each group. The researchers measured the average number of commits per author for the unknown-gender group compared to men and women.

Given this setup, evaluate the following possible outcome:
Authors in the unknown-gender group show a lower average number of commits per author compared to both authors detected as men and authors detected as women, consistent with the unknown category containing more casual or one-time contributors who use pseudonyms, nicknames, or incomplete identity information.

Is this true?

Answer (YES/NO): YES